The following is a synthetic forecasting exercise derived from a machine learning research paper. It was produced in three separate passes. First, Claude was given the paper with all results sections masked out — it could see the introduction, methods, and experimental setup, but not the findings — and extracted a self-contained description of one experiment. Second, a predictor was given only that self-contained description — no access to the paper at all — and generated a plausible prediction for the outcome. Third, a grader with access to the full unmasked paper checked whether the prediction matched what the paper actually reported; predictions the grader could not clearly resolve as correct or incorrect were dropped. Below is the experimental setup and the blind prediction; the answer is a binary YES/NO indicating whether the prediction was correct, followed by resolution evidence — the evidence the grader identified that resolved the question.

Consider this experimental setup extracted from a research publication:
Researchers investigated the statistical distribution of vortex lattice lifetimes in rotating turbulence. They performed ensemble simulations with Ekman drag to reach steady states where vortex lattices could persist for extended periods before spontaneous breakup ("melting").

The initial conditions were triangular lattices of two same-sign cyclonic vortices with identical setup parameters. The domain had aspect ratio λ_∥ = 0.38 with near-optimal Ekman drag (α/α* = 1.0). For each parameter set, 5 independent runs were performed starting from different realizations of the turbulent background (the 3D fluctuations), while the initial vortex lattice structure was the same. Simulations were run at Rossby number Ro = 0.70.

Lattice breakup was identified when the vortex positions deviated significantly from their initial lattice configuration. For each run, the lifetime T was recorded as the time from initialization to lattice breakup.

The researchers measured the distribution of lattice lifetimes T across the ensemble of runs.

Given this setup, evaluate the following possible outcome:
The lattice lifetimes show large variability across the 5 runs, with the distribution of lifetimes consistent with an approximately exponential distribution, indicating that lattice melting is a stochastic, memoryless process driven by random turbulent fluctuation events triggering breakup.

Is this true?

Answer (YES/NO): YES